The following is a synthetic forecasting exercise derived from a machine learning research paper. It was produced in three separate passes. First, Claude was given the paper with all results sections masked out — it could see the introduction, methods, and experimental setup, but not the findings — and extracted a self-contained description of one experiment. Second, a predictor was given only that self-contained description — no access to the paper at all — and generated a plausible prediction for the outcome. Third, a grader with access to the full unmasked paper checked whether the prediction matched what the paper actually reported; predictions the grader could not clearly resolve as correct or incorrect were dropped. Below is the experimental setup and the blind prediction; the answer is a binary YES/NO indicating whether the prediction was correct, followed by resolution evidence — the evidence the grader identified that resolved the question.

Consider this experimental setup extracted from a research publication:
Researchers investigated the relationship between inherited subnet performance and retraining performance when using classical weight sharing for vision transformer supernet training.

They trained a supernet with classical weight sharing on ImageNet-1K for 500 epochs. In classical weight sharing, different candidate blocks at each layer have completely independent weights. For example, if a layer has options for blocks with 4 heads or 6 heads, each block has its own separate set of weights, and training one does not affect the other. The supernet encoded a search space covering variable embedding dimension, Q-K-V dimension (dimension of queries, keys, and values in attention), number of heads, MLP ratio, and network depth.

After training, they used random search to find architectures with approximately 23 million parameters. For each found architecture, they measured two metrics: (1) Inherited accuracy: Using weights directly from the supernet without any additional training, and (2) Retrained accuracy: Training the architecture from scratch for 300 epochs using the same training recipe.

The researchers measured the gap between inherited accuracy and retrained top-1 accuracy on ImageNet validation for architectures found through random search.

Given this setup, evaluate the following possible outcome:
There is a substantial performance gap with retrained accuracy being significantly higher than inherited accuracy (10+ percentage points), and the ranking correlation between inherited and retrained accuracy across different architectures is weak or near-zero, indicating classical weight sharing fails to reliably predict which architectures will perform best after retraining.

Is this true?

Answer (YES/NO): YES